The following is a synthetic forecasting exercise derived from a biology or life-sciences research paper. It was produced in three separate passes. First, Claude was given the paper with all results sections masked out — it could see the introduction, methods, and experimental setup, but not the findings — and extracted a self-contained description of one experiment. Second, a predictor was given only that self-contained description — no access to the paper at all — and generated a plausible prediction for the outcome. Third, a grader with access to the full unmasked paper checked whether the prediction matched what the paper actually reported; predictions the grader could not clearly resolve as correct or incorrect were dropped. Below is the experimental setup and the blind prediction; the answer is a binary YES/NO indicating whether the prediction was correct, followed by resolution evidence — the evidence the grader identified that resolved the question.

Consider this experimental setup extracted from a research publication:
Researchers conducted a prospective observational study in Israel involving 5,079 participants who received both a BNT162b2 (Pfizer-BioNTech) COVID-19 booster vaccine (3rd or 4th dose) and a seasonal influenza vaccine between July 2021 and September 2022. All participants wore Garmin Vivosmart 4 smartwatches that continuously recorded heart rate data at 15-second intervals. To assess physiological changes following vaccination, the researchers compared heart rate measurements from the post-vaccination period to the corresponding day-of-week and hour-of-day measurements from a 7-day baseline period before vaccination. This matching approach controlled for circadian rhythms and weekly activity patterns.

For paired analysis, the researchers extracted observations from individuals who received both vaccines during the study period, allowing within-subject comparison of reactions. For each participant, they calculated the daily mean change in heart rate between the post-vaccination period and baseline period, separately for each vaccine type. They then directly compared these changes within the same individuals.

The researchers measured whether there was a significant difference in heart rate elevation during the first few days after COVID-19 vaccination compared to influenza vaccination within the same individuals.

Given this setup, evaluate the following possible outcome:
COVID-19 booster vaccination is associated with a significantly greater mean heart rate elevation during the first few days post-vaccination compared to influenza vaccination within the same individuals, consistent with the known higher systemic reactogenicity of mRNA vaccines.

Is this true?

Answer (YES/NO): YES